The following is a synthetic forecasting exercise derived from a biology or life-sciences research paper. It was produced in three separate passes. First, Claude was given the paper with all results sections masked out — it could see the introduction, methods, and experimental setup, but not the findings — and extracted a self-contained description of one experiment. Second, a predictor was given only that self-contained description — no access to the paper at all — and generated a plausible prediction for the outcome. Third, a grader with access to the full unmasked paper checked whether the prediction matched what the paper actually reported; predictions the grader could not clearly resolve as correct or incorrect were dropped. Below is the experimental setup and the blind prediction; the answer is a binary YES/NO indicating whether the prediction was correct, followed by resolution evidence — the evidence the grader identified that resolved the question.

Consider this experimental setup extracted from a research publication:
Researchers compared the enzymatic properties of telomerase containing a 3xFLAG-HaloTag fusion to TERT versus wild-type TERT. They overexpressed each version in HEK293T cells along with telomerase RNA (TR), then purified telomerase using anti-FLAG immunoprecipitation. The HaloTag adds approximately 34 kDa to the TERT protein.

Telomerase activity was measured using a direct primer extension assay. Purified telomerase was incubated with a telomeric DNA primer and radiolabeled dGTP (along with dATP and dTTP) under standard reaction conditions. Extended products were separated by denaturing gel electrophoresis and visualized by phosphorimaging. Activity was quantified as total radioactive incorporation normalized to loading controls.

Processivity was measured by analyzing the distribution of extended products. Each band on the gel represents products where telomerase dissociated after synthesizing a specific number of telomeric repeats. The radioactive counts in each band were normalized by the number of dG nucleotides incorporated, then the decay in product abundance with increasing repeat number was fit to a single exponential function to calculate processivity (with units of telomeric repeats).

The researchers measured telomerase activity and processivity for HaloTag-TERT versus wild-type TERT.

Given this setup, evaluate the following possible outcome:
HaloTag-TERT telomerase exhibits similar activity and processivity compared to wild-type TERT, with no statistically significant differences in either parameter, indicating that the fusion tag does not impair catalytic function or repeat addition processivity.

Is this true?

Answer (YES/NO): NO